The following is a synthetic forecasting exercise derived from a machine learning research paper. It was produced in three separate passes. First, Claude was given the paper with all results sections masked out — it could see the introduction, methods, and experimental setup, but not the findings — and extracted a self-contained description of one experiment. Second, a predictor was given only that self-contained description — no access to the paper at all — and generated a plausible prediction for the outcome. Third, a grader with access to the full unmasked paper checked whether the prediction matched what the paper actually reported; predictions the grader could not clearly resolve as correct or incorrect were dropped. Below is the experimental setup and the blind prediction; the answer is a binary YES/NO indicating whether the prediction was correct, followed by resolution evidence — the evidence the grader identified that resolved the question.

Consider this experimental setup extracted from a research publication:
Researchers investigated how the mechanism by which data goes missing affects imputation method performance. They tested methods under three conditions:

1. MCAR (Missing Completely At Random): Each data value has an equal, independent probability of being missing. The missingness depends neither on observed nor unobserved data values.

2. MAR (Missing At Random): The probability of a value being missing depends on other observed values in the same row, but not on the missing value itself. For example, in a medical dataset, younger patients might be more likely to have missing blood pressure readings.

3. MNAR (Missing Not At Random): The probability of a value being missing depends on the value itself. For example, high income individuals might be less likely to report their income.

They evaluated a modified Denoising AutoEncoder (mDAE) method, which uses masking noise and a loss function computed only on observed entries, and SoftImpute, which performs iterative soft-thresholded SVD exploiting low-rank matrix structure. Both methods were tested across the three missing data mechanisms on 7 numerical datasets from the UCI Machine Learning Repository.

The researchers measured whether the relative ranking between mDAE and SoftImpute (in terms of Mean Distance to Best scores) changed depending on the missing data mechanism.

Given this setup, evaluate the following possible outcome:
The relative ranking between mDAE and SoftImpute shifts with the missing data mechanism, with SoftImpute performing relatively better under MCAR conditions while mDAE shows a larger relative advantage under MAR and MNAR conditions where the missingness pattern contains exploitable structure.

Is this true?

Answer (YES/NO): NO